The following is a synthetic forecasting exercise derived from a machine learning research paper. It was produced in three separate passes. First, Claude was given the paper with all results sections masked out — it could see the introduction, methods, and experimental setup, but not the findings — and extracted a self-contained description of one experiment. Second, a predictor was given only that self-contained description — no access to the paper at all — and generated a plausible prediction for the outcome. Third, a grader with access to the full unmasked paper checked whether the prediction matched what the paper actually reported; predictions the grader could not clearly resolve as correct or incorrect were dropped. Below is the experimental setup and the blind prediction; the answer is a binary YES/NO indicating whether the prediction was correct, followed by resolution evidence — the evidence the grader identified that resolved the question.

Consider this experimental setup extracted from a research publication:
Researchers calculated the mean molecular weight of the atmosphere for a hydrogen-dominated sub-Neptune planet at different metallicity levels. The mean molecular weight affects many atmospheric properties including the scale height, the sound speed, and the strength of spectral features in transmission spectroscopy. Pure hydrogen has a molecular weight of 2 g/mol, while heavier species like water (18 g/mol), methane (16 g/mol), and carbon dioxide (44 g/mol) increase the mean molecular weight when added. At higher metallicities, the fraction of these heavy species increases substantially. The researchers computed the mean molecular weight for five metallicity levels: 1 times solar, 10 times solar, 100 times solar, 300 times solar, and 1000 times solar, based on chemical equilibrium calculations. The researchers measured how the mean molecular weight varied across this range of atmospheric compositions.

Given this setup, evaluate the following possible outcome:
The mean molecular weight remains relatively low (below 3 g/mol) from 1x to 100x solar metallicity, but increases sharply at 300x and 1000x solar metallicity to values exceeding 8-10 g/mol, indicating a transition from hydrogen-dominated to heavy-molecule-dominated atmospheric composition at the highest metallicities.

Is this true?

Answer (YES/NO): NO